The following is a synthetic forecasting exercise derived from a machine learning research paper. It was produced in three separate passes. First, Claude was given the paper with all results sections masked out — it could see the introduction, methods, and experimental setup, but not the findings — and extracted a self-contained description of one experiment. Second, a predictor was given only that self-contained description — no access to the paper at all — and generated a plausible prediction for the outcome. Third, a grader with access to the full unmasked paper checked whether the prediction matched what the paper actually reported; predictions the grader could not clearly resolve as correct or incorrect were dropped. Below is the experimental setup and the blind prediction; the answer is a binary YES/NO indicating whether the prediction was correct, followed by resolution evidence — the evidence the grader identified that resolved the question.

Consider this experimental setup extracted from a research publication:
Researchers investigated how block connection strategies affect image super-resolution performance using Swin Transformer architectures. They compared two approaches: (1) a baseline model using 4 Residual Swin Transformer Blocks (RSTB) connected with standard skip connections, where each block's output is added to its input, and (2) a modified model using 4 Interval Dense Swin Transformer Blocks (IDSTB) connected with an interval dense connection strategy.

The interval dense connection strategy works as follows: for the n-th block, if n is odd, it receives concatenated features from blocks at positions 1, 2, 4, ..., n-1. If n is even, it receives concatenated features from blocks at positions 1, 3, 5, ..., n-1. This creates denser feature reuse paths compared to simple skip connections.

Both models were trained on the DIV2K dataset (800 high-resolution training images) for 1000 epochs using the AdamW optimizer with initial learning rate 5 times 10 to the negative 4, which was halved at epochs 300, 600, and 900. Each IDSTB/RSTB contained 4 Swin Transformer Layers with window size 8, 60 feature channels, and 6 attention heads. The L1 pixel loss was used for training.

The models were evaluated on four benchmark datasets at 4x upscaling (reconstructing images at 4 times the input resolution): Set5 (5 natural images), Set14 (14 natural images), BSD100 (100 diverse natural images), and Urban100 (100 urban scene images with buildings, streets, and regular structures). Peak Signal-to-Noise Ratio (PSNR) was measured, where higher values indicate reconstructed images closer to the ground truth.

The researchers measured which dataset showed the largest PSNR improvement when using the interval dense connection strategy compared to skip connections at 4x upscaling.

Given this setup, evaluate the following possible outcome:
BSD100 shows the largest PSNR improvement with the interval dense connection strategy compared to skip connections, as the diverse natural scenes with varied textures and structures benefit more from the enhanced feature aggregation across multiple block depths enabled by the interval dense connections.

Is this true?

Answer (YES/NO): NO